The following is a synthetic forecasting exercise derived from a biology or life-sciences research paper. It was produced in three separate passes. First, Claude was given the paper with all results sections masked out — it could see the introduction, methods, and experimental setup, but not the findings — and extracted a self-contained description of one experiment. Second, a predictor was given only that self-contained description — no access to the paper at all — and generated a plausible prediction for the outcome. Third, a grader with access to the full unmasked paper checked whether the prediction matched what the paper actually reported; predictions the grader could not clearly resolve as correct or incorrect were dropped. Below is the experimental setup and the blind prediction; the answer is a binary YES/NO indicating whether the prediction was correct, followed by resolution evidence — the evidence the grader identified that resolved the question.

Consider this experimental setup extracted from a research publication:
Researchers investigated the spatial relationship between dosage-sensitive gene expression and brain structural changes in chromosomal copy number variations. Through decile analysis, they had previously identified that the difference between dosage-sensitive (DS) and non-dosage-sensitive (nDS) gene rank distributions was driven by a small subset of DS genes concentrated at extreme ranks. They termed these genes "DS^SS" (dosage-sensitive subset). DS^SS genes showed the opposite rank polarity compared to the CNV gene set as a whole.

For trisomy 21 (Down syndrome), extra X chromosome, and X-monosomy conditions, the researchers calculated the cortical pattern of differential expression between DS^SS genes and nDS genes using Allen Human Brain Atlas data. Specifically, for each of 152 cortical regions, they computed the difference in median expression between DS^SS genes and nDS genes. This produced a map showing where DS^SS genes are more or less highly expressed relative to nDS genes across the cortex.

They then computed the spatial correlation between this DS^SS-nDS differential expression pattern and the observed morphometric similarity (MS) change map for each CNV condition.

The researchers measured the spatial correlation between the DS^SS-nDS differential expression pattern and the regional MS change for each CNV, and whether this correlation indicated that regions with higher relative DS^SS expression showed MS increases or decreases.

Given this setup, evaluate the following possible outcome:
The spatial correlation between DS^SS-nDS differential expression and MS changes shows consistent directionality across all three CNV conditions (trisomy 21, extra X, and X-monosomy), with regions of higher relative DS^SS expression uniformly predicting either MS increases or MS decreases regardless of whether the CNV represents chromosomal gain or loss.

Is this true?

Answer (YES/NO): NO